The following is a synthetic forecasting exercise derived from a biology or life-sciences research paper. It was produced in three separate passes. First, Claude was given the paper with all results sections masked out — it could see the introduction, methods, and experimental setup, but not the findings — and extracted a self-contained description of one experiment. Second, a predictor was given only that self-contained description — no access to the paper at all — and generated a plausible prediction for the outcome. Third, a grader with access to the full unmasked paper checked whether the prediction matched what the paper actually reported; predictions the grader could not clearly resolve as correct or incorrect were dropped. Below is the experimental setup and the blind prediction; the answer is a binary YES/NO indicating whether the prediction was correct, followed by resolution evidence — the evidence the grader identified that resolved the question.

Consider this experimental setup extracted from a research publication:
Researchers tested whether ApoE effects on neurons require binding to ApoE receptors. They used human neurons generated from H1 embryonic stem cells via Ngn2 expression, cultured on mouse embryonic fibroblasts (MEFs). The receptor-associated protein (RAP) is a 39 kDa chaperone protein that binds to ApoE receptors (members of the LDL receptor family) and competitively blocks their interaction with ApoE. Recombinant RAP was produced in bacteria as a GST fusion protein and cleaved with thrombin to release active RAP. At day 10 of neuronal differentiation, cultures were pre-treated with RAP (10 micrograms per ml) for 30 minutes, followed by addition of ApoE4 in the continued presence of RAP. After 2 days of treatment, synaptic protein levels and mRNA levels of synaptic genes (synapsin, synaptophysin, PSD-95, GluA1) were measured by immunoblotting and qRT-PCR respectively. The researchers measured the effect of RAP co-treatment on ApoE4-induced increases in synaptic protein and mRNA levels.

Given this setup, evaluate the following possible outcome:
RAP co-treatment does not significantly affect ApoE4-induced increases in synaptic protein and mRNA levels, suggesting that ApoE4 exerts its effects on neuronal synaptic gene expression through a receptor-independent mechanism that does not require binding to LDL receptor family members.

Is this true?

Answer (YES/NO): NO